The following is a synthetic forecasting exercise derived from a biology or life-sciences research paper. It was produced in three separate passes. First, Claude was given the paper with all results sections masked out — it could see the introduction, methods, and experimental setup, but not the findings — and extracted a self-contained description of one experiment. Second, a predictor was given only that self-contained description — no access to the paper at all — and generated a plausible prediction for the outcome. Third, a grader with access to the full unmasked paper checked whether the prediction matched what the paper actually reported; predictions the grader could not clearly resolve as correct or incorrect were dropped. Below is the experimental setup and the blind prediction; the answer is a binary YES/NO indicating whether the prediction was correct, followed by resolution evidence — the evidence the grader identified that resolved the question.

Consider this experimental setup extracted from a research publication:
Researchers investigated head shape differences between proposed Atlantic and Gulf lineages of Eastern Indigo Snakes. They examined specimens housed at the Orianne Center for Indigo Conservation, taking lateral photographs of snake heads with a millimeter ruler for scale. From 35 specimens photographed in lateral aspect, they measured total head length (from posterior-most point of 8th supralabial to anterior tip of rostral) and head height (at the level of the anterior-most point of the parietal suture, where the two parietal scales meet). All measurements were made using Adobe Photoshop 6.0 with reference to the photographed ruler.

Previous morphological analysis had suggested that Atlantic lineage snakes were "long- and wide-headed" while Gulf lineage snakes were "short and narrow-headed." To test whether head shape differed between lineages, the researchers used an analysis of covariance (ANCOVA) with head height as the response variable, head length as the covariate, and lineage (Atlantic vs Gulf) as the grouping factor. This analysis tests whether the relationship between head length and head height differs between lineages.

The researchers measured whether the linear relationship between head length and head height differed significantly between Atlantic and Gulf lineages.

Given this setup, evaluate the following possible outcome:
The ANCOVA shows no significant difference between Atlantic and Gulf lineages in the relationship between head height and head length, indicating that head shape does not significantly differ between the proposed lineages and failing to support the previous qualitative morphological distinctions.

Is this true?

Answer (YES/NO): YES